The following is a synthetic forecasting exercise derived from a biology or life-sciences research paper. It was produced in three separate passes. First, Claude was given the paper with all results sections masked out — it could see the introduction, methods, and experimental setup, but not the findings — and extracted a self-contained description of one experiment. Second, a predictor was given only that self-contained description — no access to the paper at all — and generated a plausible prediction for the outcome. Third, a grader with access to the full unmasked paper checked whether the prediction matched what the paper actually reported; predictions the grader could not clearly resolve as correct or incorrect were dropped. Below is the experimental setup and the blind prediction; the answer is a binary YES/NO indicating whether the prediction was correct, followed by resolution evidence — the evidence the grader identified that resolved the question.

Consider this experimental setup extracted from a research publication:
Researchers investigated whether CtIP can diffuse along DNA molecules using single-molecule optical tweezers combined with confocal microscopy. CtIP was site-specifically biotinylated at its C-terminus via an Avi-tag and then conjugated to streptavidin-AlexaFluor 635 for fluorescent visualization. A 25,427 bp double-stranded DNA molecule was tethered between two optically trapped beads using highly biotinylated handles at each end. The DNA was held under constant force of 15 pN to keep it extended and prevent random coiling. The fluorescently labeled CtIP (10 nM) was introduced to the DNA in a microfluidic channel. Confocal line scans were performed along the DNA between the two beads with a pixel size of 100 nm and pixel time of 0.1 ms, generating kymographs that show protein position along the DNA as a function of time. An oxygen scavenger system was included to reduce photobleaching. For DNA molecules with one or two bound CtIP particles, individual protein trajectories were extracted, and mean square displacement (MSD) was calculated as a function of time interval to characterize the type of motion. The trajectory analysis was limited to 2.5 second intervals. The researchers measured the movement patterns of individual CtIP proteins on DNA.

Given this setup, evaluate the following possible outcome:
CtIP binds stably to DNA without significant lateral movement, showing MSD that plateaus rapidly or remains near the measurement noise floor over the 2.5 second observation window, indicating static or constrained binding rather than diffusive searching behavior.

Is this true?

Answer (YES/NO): NO